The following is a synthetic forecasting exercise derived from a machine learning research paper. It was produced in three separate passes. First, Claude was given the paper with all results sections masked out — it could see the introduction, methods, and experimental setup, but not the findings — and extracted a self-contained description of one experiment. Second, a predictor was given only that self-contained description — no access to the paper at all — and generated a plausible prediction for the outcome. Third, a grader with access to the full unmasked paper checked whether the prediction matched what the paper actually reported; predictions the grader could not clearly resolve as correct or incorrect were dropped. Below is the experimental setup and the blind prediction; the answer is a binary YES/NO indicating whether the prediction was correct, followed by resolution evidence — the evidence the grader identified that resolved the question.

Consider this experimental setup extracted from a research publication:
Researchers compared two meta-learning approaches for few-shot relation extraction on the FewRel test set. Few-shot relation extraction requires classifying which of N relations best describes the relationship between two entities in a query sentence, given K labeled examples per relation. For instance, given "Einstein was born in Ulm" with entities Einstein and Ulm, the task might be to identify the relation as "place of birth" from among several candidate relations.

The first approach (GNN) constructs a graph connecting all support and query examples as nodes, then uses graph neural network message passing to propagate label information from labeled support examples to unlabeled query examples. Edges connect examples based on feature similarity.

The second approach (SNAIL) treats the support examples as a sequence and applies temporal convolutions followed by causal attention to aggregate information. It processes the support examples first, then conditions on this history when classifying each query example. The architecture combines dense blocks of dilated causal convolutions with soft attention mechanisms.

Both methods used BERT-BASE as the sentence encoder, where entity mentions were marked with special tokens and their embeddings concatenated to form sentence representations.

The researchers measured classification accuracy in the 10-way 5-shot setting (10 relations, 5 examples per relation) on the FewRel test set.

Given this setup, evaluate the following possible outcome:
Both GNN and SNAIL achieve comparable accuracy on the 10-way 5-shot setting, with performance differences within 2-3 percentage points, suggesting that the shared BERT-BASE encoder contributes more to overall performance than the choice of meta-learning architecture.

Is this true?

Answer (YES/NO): YES